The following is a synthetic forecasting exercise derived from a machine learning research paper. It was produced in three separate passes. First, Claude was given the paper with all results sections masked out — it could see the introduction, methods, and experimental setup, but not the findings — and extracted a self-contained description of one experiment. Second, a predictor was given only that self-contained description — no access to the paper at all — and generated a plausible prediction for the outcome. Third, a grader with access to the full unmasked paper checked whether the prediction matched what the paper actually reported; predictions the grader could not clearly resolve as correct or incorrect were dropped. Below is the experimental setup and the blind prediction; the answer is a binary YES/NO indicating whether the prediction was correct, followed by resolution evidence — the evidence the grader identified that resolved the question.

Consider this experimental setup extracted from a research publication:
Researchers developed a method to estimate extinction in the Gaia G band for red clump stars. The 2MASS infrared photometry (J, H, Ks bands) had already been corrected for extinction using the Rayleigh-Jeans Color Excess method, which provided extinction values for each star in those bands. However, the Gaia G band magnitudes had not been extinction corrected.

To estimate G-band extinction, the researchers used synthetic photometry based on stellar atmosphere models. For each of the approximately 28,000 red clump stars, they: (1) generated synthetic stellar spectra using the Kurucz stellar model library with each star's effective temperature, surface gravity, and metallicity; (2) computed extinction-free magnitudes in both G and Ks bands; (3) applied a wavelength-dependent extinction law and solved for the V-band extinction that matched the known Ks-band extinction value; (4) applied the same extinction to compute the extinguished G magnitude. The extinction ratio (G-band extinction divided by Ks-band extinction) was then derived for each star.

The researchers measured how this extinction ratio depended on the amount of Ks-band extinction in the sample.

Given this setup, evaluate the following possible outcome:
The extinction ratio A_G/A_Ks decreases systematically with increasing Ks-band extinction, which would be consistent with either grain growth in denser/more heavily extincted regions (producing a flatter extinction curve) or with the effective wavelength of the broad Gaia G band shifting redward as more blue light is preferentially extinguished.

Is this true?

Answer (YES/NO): YES